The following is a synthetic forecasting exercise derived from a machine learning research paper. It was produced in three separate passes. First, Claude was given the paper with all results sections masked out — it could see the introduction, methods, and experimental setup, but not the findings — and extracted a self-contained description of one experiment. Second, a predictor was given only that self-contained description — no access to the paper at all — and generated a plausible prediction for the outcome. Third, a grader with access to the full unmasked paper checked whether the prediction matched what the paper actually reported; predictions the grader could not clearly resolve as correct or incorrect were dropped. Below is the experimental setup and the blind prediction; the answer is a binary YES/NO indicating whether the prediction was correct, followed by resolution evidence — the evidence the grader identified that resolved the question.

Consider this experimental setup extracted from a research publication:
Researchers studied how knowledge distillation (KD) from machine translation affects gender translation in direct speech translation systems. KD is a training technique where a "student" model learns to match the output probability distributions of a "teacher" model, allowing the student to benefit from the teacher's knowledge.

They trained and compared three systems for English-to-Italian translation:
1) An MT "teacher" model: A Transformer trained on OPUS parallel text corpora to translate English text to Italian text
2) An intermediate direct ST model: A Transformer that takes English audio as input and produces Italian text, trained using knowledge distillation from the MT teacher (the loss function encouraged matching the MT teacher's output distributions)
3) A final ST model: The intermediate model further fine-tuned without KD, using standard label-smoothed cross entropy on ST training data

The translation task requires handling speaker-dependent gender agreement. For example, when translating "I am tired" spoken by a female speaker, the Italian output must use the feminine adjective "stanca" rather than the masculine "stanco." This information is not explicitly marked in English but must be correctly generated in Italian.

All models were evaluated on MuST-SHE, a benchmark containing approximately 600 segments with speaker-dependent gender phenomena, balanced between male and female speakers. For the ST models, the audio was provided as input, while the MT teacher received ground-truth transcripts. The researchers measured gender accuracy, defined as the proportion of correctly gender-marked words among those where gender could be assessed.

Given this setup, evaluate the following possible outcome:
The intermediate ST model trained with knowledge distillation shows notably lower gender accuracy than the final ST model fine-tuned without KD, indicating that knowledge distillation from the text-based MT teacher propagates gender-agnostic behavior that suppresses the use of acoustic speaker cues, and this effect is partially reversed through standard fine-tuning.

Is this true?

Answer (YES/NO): YES